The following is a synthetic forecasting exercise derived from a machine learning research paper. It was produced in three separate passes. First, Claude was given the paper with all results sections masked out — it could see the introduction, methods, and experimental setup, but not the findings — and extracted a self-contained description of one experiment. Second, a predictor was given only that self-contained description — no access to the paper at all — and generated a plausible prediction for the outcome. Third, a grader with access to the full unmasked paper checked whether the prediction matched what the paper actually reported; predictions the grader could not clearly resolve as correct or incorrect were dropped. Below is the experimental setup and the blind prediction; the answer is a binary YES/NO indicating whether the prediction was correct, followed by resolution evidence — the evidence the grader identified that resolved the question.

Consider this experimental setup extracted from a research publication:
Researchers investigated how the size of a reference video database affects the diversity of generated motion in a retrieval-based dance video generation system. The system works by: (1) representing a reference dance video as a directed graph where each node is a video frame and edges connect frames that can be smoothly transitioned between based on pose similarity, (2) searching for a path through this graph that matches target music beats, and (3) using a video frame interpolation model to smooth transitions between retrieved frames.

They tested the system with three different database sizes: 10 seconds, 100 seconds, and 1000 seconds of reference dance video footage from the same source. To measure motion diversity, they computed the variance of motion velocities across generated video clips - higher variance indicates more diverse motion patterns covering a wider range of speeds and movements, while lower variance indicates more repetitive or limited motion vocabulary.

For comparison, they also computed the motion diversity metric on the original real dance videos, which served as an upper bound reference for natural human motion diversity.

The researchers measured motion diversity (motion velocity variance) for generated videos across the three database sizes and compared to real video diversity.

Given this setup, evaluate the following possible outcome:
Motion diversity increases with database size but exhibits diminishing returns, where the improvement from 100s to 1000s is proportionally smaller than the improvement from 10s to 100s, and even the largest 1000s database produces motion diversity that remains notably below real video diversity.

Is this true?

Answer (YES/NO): NO